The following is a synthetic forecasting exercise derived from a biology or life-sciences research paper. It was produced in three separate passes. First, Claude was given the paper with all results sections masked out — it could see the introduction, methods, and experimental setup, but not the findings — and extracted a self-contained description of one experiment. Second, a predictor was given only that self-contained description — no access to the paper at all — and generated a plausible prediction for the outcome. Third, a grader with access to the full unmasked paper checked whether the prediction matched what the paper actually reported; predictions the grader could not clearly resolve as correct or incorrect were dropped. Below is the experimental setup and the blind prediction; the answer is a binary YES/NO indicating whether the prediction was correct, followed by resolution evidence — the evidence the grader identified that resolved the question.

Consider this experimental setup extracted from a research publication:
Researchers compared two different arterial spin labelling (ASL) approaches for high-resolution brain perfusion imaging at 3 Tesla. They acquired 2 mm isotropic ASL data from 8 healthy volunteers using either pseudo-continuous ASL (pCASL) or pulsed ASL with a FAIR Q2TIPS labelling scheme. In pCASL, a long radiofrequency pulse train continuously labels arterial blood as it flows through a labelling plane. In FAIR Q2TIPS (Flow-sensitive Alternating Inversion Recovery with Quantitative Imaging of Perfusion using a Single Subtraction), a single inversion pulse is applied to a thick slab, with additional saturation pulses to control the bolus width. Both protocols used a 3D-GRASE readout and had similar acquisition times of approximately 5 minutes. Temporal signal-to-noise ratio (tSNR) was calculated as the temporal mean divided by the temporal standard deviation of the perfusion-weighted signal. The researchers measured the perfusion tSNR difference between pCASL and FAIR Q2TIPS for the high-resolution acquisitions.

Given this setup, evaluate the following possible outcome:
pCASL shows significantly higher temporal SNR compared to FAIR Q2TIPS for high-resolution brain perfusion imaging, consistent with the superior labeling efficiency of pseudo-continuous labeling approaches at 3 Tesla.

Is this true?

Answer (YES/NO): YES